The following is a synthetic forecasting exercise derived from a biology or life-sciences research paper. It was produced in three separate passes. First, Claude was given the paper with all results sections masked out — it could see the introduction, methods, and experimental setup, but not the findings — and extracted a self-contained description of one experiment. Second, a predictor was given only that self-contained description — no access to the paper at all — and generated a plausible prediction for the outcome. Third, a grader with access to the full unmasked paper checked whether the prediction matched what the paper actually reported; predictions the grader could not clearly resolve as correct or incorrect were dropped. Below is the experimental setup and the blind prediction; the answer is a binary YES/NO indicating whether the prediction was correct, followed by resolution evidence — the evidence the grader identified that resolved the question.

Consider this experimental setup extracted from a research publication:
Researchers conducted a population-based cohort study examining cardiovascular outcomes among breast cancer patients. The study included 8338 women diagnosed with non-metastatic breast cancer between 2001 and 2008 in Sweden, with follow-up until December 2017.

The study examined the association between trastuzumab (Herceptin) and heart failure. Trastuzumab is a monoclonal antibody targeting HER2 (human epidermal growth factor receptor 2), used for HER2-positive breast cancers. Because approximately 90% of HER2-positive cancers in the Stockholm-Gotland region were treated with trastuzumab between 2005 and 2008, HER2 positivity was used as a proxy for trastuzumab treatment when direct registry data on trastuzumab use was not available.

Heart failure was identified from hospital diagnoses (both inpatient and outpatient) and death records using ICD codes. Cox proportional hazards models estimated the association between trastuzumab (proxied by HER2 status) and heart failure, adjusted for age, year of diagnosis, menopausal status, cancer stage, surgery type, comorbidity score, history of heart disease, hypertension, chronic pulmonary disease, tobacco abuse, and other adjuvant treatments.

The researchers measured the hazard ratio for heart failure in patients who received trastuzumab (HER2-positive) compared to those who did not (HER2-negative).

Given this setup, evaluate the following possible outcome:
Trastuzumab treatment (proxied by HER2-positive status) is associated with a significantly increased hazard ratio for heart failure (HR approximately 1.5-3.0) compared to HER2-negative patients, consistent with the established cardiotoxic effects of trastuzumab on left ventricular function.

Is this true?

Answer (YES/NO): YES